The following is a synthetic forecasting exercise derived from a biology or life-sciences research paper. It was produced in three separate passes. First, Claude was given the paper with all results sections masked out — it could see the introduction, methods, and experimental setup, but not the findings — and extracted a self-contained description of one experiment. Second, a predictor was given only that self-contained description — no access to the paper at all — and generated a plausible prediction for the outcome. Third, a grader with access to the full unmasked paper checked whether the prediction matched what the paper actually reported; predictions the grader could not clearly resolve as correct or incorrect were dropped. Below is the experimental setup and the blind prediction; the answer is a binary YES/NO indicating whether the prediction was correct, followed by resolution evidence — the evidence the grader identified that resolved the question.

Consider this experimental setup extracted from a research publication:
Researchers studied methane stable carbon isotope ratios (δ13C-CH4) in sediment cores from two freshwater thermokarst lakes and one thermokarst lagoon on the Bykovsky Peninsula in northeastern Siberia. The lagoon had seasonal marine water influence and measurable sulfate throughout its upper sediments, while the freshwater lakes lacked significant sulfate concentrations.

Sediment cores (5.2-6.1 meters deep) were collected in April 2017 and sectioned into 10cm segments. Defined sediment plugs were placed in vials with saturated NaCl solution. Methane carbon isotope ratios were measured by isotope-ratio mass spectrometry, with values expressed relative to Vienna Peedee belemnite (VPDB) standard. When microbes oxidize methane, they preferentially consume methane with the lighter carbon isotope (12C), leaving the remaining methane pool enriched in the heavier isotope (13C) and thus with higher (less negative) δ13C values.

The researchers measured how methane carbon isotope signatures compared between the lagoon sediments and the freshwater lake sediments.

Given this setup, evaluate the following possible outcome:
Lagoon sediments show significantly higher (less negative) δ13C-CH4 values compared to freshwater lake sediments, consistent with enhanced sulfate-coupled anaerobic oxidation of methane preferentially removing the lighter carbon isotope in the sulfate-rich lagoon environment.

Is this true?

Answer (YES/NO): YES